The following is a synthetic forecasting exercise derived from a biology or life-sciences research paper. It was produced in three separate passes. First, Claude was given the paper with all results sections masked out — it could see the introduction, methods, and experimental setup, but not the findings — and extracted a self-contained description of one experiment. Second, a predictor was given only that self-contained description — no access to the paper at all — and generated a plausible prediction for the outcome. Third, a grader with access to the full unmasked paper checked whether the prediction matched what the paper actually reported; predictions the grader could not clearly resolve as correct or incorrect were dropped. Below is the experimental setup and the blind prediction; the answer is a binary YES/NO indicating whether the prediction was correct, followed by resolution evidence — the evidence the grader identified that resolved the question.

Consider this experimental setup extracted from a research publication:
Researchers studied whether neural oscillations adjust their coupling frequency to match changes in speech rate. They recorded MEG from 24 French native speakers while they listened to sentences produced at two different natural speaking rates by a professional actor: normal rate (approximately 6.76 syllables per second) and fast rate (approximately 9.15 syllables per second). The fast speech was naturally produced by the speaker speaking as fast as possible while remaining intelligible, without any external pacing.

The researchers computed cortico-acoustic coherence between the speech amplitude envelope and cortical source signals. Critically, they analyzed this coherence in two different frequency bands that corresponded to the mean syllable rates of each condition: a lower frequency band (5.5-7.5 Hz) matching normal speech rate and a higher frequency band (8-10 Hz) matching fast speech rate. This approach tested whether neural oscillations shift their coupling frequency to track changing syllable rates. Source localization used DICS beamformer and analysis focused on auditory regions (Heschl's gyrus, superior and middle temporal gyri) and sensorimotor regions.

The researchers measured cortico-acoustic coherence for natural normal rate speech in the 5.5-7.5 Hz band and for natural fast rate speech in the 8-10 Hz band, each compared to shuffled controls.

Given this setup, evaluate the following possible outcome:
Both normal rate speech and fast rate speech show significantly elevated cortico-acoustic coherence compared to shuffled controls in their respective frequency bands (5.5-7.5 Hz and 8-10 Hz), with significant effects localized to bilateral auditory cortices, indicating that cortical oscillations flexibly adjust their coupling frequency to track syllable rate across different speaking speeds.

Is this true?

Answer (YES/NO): NO